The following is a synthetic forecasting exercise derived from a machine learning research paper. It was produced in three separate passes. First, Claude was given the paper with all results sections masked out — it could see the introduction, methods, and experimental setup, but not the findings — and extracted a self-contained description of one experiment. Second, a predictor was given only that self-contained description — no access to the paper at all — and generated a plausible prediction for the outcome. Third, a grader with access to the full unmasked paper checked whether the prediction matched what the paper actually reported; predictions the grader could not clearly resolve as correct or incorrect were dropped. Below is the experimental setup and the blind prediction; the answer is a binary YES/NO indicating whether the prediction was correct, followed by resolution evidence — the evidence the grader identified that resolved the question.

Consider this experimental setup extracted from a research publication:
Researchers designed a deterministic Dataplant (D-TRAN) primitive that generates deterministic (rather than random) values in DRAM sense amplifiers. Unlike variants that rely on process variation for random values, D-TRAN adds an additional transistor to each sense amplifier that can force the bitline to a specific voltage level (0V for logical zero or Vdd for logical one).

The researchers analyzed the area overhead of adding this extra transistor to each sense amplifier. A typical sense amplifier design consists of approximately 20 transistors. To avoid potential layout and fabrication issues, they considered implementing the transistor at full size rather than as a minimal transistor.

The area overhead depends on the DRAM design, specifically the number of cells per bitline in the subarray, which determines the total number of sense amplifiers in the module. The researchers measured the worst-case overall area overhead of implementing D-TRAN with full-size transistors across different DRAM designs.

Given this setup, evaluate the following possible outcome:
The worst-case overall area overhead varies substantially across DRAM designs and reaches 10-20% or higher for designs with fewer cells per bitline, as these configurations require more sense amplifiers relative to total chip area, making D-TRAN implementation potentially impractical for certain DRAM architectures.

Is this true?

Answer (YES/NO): NO